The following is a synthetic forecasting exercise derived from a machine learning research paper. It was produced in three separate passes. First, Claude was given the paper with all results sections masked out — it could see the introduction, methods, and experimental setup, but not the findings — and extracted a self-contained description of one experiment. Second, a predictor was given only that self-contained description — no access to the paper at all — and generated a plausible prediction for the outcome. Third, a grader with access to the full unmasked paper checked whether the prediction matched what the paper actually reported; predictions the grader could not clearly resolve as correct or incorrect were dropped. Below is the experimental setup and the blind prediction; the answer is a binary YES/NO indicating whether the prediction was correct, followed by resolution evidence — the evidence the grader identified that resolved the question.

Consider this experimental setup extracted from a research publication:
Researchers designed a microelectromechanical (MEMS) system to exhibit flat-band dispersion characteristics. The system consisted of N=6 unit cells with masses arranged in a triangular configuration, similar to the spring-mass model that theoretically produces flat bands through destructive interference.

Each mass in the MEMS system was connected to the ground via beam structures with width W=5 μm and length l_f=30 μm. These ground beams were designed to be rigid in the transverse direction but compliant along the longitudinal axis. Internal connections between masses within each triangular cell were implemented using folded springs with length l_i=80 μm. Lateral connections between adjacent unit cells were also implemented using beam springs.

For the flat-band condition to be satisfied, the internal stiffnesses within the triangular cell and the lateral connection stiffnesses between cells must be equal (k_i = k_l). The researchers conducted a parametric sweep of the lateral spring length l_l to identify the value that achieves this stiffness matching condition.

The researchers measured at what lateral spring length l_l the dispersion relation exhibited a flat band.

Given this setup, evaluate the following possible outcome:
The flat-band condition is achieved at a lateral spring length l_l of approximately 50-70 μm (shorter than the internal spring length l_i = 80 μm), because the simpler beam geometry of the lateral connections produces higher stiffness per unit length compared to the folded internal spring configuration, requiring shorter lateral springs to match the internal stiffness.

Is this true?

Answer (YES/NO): NO